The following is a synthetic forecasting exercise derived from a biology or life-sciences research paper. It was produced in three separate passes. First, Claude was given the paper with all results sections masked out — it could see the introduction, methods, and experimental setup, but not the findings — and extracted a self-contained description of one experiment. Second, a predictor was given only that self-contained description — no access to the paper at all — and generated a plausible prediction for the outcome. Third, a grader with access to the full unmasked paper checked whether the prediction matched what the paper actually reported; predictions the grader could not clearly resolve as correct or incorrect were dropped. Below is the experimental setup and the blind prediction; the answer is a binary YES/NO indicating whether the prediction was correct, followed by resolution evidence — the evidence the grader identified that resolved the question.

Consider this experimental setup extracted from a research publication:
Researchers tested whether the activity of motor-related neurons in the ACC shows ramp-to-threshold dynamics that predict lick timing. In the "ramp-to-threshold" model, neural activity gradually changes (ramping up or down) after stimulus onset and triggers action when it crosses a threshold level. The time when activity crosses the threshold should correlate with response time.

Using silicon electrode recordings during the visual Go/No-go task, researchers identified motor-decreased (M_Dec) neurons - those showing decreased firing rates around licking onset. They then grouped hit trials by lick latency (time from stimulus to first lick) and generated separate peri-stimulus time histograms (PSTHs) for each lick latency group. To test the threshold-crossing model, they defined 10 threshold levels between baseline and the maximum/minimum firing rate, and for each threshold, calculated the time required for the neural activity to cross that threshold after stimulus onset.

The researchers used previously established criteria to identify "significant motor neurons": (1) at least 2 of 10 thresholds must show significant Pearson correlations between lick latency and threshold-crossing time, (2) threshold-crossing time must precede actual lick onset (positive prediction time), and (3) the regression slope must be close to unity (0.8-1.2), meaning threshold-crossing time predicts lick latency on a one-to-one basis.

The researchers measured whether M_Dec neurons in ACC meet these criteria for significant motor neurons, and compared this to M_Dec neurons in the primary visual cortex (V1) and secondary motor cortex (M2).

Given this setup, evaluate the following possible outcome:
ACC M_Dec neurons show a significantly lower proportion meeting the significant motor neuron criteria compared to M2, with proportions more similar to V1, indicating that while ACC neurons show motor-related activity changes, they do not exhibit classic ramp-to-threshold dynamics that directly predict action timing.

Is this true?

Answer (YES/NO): NO